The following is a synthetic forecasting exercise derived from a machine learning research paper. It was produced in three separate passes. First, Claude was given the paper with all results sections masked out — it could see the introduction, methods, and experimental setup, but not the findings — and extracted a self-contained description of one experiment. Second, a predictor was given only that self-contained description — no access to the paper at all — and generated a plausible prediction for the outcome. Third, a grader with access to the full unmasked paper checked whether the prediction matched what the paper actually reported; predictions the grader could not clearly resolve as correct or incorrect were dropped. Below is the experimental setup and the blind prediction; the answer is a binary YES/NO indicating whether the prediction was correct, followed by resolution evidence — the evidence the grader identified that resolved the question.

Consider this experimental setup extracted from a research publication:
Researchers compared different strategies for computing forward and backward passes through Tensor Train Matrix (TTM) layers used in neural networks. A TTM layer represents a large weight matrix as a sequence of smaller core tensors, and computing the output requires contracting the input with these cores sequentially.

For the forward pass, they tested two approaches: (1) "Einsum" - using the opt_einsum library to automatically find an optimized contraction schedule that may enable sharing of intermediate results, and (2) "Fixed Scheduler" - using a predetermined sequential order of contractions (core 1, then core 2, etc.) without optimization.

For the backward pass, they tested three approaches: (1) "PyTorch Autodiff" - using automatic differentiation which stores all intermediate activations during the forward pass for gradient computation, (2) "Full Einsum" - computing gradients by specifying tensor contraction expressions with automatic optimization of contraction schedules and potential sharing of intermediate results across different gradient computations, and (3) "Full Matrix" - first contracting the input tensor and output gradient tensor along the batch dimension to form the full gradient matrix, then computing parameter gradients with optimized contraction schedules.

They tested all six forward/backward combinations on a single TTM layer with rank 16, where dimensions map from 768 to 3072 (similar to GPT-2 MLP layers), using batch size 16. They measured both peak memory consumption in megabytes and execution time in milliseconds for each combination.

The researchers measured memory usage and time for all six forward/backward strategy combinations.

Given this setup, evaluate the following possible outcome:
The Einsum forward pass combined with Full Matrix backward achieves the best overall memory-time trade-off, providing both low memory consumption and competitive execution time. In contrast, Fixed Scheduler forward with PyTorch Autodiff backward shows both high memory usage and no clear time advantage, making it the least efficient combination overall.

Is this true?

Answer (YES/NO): YES